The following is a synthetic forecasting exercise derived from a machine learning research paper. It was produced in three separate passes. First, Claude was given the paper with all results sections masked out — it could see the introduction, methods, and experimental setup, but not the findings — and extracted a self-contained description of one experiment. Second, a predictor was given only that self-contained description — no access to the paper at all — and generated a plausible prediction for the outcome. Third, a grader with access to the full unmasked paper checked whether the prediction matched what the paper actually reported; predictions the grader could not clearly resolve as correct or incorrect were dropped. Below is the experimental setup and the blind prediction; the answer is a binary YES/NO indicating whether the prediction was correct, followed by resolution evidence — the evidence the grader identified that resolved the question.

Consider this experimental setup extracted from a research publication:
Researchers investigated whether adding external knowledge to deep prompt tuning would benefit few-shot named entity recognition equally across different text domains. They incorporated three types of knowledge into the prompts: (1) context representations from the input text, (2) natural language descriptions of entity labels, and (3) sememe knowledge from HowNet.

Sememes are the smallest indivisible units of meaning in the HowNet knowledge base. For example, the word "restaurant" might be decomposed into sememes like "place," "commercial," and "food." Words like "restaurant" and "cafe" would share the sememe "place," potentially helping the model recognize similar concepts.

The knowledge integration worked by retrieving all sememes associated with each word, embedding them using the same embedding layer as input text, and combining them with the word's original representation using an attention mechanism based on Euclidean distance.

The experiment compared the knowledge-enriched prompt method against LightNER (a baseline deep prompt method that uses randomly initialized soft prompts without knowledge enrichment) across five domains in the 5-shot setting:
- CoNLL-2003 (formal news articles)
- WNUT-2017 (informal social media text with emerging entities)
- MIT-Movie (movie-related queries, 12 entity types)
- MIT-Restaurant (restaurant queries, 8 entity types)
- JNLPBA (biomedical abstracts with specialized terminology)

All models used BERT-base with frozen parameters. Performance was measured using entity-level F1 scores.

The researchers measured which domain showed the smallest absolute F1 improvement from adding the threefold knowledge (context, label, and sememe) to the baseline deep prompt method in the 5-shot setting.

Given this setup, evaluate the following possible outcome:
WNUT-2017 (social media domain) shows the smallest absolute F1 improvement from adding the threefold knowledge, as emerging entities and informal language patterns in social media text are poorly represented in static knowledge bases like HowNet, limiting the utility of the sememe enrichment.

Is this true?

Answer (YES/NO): NO